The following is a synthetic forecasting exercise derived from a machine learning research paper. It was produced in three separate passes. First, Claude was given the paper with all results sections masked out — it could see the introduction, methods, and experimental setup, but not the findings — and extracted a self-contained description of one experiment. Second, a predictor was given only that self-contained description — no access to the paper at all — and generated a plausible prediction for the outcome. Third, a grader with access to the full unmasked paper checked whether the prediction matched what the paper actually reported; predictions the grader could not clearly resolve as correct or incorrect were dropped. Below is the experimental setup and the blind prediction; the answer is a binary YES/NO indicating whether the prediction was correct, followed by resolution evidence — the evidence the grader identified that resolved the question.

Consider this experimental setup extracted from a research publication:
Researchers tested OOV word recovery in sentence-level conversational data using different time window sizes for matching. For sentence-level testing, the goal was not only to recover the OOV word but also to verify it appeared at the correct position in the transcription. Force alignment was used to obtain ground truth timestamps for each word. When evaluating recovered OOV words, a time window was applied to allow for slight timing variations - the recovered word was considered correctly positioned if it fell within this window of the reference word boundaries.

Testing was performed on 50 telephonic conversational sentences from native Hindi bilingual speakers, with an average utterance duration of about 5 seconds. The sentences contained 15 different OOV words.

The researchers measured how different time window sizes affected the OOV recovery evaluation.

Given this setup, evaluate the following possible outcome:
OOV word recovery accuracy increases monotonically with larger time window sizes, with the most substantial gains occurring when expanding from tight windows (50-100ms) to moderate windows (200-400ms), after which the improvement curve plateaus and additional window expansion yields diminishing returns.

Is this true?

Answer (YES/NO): NO